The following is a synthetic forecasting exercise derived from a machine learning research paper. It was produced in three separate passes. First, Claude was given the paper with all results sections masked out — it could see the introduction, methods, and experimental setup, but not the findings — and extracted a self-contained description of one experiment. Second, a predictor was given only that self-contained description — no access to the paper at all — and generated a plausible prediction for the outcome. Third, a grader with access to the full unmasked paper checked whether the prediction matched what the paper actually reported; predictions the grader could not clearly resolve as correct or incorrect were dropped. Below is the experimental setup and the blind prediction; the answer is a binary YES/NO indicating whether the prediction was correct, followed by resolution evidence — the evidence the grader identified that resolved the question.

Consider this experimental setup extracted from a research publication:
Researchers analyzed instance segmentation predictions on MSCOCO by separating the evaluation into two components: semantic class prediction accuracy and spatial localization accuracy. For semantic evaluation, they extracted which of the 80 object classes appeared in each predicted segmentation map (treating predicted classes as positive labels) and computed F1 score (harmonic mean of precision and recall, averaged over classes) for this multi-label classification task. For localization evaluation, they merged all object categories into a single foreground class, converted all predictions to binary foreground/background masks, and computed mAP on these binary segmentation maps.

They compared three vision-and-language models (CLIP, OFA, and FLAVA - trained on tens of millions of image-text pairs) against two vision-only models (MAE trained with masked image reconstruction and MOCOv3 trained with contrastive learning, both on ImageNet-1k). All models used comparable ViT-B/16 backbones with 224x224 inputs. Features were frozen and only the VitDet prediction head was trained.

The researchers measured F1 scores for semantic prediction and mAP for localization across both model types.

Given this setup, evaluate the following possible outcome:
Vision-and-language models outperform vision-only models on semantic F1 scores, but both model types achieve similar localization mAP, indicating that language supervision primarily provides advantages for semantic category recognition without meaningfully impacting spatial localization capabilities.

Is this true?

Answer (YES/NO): NO